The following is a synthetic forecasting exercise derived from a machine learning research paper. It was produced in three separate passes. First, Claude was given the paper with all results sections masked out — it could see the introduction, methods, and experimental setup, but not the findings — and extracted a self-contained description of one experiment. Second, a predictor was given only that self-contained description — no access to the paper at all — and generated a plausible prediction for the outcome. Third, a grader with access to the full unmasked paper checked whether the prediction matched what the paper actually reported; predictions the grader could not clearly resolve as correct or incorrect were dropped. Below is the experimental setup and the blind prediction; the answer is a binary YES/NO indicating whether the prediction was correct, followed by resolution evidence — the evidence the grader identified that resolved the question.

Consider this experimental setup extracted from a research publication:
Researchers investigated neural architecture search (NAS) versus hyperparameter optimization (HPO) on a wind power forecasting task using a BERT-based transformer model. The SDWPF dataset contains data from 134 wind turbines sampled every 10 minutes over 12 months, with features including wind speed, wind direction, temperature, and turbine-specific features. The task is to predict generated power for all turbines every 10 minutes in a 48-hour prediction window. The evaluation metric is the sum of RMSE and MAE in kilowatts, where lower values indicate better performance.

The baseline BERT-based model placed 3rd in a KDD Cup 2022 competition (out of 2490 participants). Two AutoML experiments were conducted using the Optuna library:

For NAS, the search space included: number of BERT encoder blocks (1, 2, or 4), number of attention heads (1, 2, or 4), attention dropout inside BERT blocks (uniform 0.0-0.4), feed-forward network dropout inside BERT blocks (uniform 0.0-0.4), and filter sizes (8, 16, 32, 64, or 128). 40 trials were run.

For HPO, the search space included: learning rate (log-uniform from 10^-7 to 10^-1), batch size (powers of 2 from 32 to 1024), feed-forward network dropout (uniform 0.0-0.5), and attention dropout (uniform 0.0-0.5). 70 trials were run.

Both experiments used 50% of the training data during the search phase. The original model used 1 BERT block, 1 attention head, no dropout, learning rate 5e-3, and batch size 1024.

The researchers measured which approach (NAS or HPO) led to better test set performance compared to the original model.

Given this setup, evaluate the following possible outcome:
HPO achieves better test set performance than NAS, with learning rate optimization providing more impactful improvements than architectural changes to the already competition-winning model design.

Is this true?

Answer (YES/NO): NO